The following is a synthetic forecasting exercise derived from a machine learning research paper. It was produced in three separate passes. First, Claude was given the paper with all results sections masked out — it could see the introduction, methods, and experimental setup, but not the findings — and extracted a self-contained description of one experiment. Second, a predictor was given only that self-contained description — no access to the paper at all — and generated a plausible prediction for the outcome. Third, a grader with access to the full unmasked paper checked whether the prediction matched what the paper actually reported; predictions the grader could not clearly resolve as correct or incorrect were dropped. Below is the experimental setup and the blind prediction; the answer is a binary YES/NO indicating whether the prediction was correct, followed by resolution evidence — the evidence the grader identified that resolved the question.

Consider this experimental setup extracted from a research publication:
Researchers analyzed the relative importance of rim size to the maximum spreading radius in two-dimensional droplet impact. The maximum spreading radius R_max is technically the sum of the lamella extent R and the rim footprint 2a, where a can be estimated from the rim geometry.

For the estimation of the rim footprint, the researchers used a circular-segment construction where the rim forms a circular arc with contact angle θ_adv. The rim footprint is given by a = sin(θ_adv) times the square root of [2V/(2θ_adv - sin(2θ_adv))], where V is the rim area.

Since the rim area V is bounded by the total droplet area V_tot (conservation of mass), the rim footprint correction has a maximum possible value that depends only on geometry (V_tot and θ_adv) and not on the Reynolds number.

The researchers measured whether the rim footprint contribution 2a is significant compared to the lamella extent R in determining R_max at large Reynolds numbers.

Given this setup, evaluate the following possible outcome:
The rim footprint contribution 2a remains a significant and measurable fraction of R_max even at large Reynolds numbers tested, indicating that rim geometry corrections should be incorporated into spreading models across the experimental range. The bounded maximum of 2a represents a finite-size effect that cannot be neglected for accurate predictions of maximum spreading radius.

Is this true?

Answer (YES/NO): NO